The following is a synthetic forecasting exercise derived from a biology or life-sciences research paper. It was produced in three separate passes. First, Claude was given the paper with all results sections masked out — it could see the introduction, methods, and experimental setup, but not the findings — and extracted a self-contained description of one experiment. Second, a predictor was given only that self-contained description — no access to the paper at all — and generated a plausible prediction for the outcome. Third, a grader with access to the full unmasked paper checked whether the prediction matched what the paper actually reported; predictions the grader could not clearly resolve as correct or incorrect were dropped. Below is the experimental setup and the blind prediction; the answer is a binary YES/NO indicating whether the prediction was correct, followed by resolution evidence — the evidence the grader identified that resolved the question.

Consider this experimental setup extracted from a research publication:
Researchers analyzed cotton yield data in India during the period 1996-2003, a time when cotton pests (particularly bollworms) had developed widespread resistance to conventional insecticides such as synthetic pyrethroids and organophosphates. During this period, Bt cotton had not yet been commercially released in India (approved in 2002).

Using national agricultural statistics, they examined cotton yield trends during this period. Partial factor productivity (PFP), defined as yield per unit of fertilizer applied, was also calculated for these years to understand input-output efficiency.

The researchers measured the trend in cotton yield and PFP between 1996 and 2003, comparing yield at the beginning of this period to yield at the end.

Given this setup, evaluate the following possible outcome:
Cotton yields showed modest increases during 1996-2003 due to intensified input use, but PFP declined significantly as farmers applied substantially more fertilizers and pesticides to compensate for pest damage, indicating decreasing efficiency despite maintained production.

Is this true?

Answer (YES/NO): NO